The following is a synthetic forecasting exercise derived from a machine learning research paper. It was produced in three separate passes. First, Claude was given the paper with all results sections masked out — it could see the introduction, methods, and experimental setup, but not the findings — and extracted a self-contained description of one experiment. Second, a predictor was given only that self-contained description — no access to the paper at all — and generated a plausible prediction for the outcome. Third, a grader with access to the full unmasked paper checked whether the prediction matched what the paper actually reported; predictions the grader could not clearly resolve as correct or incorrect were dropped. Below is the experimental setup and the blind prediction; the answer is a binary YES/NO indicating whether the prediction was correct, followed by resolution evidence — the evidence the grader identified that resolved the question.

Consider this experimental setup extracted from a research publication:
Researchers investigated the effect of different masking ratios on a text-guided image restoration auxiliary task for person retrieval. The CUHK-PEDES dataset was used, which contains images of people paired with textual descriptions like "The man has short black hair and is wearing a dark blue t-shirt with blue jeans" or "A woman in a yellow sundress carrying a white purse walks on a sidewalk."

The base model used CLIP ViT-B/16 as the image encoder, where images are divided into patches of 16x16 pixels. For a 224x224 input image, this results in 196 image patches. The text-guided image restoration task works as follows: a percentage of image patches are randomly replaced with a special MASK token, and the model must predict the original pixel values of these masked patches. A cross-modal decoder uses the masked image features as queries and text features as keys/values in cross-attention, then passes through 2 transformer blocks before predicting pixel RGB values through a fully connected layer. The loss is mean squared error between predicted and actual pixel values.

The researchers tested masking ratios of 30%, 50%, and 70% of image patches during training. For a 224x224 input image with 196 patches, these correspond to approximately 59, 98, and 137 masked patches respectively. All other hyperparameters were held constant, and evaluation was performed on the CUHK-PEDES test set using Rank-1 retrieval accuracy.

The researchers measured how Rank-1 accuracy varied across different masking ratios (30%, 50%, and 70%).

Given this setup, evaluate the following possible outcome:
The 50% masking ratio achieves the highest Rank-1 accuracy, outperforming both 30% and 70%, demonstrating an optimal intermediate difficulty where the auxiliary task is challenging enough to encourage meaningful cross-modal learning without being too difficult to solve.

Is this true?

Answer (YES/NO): NO